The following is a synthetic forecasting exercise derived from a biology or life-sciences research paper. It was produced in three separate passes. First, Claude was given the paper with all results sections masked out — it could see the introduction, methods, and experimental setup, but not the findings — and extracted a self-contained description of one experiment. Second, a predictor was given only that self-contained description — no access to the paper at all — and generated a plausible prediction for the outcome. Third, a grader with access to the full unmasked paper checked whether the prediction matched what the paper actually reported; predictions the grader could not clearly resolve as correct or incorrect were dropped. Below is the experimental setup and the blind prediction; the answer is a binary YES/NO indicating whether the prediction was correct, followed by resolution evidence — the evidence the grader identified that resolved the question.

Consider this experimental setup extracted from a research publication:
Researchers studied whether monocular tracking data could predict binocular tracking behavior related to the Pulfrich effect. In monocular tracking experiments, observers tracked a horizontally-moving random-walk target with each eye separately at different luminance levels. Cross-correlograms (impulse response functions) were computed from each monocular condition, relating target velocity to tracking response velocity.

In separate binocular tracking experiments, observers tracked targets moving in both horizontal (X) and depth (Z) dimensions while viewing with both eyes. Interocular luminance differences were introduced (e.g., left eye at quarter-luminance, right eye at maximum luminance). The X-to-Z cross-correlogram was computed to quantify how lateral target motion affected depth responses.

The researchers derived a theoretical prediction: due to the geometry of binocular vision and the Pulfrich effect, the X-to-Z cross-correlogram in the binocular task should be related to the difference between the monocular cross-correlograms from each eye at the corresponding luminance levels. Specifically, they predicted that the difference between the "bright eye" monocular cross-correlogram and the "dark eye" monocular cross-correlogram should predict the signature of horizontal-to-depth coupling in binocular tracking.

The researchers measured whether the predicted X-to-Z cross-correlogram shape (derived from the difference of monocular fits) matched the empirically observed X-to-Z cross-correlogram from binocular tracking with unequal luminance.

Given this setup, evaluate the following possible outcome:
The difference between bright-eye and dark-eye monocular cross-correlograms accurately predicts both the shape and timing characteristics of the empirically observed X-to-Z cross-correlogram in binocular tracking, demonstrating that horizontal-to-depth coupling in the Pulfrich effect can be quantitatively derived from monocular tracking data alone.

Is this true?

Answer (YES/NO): NO